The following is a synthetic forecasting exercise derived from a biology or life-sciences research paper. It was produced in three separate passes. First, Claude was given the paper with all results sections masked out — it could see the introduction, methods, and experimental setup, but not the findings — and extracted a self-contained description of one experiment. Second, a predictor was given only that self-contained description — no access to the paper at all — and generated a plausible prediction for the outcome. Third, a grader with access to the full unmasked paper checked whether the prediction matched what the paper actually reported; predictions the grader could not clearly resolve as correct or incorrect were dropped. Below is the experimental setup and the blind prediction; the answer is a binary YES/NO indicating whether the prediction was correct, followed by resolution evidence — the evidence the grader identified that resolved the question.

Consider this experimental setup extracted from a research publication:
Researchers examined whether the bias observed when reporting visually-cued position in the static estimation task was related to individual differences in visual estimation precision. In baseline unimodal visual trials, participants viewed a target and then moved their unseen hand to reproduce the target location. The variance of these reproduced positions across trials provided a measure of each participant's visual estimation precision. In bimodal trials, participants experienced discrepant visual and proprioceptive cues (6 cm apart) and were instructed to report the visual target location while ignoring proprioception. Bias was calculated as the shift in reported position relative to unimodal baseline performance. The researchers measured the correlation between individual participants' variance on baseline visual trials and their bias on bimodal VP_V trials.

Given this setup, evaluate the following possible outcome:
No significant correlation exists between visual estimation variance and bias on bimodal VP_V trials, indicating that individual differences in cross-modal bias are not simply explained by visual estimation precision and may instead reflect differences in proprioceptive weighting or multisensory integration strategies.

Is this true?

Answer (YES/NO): YES